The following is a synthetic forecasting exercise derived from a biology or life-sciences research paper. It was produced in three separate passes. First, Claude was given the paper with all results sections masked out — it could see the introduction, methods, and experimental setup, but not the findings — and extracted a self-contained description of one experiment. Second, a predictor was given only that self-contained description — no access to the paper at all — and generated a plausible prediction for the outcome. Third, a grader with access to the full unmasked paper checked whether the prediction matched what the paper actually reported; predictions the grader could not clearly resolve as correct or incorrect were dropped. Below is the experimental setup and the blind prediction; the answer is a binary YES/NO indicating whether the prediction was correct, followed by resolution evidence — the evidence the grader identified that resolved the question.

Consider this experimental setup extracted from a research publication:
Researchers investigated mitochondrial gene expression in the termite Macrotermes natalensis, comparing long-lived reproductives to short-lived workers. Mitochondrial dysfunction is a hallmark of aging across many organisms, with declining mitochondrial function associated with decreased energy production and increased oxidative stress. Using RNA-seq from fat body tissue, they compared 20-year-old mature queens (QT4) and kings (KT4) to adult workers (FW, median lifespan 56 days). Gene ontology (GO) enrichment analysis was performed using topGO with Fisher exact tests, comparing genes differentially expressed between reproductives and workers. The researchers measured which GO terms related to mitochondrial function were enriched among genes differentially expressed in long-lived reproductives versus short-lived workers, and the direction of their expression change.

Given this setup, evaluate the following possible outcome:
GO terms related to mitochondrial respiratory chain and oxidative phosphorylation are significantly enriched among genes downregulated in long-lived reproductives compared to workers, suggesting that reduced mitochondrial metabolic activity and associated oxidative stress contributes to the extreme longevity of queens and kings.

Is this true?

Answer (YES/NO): NO